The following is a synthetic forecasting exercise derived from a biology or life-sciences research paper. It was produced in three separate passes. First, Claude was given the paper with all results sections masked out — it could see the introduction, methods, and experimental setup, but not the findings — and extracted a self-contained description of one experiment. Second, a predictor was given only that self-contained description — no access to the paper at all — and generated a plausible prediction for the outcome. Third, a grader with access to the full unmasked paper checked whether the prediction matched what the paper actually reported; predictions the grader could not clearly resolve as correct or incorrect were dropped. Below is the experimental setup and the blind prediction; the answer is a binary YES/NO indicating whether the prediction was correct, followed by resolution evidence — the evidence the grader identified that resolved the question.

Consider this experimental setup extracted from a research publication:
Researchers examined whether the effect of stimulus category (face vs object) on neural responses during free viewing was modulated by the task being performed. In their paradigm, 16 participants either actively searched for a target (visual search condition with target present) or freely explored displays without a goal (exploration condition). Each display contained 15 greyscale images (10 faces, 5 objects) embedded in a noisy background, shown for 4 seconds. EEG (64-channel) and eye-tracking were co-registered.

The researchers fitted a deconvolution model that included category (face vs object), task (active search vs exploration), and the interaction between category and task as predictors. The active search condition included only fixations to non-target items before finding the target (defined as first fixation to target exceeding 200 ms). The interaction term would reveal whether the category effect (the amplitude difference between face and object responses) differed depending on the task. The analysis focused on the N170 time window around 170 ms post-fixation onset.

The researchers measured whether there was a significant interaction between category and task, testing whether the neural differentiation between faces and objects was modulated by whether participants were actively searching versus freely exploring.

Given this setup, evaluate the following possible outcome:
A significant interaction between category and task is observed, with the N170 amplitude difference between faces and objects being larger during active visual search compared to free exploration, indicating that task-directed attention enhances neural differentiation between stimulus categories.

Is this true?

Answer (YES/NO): NO